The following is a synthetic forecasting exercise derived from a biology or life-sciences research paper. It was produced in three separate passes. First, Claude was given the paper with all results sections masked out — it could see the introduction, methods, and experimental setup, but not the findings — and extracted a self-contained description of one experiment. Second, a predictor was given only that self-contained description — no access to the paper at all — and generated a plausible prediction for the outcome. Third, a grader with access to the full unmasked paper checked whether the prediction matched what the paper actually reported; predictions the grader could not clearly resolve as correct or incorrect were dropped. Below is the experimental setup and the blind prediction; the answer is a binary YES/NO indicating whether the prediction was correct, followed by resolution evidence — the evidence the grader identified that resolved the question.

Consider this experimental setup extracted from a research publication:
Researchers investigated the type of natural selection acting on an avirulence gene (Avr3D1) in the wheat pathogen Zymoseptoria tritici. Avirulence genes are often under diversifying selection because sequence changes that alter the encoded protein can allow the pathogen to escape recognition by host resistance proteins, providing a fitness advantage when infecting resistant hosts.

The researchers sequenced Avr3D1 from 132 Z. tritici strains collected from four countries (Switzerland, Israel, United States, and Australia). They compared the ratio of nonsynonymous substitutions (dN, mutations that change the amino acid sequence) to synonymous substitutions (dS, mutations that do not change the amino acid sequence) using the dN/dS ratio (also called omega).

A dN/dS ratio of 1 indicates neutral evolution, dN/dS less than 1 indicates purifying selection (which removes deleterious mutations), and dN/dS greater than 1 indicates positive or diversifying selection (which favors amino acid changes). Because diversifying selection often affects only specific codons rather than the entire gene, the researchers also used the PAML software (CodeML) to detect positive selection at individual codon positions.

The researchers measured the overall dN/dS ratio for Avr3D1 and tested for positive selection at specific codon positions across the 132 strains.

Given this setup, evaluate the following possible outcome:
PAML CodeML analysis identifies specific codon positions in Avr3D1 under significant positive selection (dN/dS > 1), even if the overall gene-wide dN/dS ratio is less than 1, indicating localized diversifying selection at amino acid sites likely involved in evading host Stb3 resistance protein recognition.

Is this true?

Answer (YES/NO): YES